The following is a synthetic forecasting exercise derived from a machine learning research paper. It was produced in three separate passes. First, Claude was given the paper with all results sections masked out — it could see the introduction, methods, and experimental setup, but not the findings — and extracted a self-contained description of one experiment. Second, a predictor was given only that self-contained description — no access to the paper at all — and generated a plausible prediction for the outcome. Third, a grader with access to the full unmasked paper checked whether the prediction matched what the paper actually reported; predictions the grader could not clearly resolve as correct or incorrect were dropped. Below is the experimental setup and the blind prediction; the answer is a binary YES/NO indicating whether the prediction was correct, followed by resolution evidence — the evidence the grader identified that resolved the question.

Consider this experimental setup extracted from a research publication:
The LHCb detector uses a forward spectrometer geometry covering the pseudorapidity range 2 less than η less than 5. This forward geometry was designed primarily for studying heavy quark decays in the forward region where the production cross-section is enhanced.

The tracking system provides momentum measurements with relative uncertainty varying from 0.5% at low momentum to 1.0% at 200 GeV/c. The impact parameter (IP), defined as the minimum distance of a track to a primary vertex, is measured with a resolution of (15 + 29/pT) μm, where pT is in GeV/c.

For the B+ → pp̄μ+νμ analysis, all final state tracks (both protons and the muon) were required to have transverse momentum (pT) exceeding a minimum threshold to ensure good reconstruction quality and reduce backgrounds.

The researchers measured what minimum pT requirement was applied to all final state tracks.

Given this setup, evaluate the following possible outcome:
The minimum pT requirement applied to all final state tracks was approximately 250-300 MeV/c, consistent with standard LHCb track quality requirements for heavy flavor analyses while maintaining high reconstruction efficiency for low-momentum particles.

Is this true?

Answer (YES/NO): NO